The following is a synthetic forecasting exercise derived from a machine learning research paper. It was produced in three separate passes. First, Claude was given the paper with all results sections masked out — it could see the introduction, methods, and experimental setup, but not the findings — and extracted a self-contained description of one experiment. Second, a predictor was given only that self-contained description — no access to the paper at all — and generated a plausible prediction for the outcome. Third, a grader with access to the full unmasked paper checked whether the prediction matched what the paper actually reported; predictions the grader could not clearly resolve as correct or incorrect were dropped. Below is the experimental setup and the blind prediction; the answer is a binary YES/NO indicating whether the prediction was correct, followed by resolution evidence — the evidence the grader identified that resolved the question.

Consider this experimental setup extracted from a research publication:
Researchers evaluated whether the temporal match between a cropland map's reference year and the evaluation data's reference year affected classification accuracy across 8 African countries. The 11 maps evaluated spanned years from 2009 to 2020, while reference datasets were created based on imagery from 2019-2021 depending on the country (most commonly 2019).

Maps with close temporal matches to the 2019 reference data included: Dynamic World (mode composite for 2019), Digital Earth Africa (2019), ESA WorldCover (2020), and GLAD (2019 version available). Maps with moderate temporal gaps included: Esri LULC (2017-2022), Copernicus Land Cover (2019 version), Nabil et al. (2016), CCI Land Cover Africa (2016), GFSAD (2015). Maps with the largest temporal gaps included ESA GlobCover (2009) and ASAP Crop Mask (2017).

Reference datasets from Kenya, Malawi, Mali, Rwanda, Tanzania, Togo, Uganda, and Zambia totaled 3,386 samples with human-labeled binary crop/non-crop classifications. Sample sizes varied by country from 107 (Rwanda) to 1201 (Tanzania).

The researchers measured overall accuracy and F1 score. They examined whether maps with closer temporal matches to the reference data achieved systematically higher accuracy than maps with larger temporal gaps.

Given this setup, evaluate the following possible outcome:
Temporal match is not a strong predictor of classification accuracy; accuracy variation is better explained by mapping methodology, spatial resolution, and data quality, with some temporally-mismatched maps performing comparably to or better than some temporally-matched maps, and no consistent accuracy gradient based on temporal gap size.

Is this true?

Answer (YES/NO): NO